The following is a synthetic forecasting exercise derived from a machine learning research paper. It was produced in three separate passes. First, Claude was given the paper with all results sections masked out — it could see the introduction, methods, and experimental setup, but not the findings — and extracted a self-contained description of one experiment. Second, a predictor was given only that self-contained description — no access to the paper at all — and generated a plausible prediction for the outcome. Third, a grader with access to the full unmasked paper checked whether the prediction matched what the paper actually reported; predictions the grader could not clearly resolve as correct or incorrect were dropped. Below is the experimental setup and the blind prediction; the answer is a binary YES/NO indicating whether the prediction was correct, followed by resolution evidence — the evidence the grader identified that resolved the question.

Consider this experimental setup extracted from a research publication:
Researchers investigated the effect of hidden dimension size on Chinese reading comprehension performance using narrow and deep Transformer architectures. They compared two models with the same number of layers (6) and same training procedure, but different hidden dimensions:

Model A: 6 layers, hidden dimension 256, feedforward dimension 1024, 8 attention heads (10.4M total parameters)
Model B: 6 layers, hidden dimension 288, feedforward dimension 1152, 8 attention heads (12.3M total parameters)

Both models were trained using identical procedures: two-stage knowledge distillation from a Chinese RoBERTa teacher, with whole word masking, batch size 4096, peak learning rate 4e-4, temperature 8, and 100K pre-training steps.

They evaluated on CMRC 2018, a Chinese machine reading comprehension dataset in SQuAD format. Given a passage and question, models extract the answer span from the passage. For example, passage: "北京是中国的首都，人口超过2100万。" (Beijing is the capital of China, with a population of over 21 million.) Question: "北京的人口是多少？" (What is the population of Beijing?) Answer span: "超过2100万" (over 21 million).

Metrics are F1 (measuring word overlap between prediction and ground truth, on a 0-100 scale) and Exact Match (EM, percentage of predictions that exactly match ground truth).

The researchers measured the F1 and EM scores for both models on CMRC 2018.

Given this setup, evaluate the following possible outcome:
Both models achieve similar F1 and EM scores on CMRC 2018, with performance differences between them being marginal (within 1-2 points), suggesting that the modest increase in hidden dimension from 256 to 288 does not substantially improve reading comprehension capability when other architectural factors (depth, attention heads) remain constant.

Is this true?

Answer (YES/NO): NO